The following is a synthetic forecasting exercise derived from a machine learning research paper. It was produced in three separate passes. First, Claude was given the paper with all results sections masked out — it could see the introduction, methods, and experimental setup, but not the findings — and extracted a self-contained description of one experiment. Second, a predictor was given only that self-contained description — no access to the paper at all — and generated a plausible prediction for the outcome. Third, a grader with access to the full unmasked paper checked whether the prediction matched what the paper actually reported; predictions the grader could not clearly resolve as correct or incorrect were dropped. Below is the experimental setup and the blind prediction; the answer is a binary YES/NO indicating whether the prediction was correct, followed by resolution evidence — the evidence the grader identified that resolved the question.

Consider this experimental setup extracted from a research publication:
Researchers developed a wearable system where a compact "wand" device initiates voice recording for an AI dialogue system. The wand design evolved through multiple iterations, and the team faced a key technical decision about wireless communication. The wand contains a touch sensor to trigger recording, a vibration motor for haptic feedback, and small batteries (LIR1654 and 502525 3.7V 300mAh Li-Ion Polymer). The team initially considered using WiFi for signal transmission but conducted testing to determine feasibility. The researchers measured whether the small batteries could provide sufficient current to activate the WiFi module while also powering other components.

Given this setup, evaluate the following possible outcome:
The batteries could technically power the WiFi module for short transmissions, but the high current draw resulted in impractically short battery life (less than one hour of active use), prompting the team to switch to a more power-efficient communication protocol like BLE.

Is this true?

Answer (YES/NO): NO